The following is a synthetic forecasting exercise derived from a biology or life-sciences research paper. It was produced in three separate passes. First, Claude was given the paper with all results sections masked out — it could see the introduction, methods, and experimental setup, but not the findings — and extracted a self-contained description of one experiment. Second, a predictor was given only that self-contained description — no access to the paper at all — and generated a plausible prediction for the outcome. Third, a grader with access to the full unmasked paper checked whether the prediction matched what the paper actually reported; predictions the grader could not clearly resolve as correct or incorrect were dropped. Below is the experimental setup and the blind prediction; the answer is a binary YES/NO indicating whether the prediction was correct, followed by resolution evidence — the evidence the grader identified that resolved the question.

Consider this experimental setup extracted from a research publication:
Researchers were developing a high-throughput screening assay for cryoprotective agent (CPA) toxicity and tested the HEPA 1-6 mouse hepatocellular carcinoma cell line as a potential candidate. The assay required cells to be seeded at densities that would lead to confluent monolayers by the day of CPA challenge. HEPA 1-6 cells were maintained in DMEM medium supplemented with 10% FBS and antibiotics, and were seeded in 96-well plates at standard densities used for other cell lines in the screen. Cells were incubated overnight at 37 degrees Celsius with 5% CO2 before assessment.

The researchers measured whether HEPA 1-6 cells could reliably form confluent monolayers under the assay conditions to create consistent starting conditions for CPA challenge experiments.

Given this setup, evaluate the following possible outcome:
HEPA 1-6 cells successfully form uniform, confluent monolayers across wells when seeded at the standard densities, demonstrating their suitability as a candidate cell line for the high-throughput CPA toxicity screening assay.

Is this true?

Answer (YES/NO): NO